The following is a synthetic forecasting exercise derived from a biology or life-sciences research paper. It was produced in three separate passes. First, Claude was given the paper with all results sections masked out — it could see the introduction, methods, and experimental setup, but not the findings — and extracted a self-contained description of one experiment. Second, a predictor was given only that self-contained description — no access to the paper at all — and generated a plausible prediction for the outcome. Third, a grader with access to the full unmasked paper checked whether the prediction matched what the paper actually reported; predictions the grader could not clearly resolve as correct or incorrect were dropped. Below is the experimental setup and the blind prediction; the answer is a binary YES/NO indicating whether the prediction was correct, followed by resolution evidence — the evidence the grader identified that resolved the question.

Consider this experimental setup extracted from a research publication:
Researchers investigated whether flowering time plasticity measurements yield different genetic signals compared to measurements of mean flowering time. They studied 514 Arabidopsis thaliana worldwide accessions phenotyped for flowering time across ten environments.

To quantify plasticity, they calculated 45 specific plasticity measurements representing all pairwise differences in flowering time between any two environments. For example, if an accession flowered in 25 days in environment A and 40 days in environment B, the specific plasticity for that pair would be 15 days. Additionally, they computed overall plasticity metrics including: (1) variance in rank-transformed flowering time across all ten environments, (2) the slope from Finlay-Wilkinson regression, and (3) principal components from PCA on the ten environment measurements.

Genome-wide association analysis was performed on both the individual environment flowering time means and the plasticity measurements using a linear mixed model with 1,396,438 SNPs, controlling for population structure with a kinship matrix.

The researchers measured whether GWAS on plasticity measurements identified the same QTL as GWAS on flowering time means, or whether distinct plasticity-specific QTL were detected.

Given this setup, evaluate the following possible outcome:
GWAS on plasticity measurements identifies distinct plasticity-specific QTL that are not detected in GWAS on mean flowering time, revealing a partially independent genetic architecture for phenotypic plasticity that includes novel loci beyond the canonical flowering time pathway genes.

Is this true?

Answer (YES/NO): NO